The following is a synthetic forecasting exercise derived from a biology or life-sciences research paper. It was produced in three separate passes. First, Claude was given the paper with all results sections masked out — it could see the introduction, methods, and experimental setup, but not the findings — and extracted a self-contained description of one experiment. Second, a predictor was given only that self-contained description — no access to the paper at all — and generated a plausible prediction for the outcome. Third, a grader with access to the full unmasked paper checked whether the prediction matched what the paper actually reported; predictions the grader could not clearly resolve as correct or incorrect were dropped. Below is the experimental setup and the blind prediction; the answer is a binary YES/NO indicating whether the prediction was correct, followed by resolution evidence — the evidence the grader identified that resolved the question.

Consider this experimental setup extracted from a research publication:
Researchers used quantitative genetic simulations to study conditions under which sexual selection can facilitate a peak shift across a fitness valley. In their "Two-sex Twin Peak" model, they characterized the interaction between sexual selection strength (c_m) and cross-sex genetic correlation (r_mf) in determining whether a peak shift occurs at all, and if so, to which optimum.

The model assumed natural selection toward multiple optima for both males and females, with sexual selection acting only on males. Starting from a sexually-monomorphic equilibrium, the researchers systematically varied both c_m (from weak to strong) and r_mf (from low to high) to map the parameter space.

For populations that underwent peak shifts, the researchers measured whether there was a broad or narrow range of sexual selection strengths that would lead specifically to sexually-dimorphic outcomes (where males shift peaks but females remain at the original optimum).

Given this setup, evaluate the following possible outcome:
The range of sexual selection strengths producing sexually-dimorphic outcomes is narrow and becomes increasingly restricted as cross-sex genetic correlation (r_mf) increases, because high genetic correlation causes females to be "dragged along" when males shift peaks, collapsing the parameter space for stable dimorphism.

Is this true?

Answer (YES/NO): YES